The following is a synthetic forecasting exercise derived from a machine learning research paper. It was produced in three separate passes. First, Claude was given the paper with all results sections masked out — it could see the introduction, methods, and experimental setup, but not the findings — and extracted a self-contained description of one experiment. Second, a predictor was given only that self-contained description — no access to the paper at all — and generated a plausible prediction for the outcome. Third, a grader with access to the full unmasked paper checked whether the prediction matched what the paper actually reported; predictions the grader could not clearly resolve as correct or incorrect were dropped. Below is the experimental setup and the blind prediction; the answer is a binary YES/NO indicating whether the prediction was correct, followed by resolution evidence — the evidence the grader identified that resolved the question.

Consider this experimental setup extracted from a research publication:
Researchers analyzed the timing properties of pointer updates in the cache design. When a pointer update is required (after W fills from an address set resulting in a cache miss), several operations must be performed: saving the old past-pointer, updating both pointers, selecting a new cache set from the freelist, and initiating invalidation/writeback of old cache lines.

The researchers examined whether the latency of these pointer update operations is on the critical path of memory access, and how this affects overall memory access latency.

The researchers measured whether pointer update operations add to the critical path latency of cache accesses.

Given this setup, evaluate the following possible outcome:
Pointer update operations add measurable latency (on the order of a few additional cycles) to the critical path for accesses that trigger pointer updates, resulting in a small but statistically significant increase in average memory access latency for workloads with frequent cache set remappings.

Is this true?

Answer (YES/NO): NO